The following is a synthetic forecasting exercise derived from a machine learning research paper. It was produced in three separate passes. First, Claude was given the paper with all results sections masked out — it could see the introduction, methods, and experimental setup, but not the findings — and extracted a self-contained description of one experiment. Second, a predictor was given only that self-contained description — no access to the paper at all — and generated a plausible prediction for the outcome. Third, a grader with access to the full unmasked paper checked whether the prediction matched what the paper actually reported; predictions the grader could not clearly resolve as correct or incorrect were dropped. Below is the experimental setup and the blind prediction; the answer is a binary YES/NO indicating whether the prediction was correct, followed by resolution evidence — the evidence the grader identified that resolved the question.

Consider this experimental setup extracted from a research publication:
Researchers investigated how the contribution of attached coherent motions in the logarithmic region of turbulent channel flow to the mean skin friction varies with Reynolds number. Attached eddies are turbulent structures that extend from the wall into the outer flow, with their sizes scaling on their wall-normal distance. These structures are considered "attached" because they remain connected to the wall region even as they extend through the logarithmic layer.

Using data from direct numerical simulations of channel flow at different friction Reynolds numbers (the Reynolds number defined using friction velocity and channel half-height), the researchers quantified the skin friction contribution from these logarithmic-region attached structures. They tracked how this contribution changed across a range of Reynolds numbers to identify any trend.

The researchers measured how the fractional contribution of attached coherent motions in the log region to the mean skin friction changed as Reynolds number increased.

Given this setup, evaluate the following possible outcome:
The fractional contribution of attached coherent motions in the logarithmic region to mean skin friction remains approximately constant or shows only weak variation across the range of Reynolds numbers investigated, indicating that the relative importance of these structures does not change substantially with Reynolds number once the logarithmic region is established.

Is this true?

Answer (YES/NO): NO